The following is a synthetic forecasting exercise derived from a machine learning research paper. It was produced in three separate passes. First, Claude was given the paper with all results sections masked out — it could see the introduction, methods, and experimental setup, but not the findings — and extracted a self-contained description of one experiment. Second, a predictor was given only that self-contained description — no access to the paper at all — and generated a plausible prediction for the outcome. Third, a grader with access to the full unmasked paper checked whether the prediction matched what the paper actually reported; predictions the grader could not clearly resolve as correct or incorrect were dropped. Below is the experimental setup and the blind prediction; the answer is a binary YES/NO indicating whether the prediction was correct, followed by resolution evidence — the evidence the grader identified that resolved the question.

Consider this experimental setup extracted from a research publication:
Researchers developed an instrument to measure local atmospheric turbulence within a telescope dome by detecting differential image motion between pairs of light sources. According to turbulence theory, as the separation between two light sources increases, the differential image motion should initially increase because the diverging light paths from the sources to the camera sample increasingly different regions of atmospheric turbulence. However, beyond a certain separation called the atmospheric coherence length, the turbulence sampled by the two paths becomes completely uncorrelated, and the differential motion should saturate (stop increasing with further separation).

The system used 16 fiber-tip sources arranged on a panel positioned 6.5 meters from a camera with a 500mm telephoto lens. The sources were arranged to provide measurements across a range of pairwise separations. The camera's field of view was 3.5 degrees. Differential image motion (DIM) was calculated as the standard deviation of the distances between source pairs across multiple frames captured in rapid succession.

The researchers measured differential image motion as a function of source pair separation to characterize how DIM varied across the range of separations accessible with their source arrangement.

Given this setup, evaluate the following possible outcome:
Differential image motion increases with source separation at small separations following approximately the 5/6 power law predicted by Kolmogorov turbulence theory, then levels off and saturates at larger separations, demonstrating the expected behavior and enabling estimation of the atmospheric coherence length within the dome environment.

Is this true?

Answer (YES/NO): NO